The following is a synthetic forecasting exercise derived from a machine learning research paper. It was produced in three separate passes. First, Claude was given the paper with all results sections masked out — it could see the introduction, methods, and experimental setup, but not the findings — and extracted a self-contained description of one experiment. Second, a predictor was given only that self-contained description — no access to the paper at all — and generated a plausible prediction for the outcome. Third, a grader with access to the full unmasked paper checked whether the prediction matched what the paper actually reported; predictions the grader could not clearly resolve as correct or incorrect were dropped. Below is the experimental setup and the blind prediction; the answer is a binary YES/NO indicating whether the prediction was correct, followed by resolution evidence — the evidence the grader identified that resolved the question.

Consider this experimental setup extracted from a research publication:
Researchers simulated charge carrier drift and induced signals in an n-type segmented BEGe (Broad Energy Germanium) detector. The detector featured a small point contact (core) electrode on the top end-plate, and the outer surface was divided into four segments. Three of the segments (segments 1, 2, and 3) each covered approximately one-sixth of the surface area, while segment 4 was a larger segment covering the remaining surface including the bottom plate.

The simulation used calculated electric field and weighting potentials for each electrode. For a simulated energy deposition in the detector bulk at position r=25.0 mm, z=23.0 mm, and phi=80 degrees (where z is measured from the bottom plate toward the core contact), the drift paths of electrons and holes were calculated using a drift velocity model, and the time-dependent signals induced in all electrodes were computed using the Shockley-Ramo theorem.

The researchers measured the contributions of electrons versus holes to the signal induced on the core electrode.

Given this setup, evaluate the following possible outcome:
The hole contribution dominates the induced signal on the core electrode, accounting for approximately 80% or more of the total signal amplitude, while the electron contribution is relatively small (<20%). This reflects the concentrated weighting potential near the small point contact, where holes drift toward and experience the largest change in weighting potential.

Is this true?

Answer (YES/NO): NO